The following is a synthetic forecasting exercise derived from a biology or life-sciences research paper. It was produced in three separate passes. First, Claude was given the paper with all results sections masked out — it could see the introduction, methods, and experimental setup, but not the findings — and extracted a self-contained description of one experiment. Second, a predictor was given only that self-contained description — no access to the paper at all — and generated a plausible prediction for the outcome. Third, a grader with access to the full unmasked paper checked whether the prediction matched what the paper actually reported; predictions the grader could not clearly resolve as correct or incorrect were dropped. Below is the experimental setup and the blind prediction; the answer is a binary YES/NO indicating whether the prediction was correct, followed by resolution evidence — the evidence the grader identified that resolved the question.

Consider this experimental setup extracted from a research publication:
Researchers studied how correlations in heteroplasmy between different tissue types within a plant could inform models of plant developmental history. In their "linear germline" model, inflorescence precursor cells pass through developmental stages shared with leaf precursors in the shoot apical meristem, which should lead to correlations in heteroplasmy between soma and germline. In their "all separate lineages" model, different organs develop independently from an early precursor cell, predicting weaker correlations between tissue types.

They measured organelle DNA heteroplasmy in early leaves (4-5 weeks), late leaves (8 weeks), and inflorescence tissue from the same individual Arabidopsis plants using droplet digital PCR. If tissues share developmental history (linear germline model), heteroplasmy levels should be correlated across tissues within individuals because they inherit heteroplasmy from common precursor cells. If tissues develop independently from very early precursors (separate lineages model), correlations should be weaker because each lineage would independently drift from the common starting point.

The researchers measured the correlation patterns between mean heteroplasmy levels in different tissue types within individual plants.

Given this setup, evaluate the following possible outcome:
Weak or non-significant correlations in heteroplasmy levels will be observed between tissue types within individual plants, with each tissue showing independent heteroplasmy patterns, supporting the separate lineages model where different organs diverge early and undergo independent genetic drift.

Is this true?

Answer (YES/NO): YES